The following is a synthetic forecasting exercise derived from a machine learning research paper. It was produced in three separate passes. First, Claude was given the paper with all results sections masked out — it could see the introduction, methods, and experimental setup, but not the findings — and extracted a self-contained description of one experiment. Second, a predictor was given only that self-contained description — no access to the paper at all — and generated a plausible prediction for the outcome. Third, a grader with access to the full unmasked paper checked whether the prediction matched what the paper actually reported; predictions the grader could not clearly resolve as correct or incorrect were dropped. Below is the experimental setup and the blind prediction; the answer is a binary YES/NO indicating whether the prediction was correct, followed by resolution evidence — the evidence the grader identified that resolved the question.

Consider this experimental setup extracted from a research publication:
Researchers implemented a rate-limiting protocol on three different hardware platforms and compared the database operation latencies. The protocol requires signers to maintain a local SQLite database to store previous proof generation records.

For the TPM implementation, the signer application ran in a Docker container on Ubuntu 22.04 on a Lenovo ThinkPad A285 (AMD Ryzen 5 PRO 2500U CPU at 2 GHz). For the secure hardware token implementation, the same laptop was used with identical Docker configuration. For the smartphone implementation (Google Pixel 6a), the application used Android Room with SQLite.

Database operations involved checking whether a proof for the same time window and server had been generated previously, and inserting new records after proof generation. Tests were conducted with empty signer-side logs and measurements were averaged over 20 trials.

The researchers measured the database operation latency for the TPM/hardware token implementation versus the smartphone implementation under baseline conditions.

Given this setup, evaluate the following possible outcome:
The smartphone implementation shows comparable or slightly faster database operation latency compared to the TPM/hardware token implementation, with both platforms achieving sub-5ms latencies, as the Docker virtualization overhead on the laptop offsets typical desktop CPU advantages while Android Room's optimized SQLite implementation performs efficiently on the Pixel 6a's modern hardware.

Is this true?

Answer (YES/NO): NO